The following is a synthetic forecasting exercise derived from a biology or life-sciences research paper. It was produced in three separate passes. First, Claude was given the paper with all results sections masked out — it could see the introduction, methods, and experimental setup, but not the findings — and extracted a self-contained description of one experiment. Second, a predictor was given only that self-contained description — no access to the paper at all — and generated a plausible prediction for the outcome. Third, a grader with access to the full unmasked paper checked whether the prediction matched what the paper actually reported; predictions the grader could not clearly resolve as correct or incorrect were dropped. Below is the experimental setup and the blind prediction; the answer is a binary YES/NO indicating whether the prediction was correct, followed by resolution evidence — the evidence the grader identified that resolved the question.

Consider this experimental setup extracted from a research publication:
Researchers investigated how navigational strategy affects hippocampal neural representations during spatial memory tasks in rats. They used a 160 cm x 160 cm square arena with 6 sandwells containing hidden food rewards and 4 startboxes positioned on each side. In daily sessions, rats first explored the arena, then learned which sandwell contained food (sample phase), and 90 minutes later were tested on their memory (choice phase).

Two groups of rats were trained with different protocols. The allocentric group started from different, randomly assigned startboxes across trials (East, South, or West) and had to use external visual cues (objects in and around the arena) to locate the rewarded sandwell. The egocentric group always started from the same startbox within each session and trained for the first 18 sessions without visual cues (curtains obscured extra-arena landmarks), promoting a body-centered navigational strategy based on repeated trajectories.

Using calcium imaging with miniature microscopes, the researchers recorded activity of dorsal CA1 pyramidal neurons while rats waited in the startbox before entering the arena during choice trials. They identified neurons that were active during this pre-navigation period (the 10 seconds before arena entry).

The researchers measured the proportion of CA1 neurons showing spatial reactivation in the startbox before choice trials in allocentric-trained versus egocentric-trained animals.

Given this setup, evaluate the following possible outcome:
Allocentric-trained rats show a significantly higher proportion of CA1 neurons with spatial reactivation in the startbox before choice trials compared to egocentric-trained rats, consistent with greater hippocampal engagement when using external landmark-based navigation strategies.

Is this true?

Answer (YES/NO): YES